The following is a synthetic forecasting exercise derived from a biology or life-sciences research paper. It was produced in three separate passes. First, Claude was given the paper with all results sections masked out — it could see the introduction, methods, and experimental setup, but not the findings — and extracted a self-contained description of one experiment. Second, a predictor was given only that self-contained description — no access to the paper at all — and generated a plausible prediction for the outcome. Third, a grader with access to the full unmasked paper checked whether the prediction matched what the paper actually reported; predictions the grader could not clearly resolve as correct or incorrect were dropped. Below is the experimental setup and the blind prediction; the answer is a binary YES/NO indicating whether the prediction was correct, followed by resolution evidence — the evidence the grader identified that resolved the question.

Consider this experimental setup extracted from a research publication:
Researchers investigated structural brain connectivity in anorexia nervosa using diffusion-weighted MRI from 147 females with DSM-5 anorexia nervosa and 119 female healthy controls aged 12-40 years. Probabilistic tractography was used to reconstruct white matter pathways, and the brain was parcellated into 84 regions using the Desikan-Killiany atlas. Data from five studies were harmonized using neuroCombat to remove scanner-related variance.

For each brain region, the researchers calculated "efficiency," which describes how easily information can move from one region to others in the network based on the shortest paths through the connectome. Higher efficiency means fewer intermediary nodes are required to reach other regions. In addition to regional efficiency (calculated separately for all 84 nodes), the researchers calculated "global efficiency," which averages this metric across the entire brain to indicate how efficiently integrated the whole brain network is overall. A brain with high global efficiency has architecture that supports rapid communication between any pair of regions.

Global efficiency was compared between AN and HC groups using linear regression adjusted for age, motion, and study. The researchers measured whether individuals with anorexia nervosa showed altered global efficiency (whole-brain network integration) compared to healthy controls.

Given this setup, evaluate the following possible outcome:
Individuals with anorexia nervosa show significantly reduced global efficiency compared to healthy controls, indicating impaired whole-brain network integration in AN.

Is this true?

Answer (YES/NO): NO